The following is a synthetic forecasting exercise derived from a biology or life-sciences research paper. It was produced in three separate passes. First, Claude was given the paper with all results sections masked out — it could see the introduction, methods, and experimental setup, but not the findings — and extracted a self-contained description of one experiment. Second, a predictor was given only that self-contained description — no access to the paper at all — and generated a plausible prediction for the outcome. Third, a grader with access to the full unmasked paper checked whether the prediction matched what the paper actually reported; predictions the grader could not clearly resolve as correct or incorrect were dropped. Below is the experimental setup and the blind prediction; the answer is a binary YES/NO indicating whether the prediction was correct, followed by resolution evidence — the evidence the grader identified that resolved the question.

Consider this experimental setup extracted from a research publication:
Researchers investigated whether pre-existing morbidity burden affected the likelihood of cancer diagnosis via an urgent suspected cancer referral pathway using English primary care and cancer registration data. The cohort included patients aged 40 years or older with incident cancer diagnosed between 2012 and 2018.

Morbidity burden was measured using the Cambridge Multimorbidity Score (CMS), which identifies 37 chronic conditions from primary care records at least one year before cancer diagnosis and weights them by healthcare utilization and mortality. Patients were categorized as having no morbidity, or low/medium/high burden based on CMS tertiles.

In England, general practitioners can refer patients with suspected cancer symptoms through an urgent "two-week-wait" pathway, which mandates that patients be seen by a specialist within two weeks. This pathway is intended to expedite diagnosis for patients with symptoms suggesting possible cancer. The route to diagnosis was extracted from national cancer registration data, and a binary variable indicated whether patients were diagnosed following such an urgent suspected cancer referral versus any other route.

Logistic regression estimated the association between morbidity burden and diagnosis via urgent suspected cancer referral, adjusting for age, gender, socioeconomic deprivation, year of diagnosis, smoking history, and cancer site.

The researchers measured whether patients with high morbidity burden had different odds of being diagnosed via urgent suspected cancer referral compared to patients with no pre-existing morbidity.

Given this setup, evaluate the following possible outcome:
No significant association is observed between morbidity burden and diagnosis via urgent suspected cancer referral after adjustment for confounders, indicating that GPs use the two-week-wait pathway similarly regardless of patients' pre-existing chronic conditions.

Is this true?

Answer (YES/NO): NO